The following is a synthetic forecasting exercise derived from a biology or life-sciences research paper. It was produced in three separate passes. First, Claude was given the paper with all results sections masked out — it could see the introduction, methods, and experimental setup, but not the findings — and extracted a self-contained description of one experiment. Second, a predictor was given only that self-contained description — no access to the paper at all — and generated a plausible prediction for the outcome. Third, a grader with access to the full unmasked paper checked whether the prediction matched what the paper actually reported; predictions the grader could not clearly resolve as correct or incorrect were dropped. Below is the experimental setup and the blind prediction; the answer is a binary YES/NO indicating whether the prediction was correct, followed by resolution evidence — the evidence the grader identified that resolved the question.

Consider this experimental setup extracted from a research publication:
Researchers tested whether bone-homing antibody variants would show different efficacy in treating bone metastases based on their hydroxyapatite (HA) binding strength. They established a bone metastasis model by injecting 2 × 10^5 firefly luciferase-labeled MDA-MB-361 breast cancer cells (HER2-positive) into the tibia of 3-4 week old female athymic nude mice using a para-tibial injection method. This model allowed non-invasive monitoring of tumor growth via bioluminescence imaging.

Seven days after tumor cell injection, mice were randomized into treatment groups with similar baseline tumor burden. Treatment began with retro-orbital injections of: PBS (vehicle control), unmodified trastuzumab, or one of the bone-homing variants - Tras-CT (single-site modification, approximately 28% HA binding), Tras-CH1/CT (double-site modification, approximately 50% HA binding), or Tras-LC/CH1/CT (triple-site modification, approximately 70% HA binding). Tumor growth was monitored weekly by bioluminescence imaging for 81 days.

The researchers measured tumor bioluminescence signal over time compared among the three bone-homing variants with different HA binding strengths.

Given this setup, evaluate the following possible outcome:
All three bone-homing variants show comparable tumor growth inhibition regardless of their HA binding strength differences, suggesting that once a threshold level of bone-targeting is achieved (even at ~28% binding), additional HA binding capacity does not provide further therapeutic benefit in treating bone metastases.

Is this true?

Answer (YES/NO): NO